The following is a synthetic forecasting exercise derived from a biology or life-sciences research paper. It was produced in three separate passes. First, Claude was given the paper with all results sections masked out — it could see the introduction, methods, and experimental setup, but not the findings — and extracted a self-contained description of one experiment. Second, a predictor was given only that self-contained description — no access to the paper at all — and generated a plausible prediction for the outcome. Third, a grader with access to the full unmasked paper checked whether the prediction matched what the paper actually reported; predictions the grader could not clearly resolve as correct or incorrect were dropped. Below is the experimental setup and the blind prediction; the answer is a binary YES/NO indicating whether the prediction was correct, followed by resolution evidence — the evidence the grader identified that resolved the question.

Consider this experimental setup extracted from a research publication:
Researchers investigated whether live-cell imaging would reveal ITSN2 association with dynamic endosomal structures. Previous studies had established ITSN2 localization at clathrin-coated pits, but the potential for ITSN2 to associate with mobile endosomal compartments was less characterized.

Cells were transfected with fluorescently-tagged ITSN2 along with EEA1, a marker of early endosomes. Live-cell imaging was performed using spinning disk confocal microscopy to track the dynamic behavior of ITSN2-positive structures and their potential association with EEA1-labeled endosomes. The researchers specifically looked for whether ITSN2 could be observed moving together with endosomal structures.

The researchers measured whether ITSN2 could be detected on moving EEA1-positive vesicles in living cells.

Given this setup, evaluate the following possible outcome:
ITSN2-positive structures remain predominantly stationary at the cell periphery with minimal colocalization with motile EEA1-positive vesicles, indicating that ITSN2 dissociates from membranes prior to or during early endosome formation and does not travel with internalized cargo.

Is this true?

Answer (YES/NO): NO